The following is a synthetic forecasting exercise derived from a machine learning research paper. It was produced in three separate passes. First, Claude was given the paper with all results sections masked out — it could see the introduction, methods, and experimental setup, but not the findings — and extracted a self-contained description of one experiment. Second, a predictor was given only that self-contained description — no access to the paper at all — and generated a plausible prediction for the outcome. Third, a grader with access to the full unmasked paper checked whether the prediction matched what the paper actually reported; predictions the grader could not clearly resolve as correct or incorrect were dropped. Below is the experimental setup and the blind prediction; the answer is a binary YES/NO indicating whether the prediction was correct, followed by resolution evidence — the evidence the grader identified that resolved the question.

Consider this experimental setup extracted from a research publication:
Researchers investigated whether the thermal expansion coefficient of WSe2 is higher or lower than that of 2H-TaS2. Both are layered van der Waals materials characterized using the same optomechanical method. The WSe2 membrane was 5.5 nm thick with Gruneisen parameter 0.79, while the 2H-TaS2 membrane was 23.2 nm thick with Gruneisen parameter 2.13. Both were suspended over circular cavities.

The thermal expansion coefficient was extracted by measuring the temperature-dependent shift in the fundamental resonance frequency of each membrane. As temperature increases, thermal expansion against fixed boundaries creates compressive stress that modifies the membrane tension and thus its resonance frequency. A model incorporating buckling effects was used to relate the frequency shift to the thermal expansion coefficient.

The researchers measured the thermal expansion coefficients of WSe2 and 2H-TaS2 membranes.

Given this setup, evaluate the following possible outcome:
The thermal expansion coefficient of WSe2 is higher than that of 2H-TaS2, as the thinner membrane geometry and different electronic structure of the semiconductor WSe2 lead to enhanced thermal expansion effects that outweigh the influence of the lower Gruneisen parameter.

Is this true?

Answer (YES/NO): YES